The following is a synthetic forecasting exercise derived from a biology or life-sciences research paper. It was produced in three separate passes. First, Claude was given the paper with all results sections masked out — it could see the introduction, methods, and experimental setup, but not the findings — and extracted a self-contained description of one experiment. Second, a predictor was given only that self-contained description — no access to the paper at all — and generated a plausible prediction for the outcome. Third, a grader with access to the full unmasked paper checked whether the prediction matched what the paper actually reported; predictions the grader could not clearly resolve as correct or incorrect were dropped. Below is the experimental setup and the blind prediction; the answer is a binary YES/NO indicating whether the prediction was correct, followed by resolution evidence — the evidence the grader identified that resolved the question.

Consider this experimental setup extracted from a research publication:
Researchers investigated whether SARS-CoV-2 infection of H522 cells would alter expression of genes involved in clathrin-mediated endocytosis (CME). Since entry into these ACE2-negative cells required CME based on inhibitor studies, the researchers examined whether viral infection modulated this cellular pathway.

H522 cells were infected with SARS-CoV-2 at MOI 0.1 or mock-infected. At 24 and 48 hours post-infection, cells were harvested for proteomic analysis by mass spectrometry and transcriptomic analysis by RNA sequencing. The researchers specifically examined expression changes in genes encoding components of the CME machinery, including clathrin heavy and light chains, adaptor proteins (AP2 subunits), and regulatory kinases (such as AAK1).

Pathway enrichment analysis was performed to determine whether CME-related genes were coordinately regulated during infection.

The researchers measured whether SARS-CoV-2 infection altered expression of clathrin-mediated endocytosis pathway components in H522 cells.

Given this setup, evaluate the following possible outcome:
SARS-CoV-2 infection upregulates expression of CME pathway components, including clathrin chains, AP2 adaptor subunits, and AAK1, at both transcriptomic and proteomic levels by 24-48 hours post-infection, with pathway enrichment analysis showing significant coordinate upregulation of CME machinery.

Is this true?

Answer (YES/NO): NO